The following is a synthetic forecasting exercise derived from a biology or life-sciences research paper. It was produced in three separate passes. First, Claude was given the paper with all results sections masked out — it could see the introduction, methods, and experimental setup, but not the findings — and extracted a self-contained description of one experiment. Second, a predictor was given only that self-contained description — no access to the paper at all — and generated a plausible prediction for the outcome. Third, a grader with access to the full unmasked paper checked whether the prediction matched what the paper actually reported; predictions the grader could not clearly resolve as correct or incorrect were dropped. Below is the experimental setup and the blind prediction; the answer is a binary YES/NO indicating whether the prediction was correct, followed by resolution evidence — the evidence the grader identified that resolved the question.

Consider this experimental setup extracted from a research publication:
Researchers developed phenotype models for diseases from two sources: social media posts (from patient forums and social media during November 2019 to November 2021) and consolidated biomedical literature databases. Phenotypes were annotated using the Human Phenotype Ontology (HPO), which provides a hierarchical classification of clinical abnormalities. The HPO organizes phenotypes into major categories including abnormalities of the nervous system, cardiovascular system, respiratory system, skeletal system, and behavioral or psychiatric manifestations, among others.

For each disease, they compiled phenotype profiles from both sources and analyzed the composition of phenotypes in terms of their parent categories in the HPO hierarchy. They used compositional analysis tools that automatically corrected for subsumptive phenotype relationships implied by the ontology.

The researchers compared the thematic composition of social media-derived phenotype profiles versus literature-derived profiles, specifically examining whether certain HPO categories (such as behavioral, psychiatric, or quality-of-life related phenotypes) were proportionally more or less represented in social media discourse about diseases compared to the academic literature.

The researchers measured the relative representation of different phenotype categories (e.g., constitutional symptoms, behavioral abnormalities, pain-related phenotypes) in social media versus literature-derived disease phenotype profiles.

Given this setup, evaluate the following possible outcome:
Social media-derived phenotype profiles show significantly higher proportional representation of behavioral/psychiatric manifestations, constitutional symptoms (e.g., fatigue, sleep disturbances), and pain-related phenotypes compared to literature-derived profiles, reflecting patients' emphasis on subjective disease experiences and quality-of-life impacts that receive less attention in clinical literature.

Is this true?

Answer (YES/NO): NO